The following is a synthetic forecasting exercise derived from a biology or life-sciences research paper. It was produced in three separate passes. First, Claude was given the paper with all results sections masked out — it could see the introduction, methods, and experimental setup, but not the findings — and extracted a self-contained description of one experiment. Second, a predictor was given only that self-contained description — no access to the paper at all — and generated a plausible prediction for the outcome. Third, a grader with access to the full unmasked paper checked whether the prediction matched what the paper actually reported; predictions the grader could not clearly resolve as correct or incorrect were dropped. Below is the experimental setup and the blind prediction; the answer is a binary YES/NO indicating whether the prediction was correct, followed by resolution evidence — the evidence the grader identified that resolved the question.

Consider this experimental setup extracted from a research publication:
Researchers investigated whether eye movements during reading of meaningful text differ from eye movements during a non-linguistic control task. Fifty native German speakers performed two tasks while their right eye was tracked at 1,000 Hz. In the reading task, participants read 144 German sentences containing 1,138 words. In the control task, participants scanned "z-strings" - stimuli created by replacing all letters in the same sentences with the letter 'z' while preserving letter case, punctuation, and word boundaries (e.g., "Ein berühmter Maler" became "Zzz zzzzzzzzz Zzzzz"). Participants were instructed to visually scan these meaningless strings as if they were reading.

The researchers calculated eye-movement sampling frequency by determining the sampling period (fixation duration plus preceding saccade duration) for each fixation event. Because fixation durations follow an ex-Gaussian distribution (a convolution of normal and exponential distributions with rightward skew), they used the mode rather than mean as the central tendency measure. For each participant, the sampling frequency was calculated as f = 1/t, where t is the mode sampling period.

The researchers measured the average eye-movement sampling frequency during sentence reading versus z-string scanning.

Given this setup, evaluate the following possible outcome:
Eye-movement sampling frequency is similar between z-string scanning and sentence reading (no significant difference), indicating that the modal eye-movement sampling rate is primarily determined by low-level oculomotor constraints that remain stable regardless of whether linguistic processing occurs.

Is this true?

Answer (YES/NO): NO